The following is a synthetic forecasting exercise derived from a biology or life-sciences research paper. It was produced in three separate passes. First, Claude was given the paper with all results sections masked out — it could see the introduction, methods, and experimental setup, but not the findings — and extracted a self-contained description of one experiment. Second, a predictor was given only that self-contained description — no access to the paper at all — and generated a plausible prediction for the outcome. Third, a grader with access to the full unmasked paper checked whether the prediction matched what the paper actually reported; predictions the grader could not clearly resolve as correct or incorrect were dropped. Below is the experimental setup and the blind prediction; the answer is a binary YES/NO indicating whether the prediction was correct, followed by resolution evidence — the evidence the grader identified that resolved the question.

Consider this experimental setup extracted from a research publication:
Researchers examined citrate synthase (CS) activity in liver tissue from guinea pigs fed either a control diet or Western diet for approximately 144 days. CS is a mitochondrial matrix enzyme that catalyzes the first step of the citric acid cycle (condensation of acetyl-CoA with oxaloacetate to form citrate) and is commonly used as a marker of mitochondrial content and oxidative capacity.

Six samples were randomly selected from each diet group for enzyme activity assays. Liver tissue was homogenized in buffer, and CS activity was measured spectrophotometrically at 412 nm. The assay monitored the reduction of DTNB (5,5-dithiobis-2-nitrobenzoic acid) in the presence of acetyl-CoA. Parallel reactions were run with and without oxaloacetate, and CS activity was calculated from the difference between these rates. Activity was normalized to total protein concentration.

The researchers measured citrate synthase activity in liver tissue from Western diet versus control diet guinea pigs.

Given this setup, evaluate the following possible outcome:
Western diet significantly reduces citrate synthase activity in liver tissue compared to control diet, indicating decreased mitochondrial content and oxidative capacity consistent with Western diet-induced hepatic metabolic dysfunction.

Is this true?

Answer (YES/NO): NO